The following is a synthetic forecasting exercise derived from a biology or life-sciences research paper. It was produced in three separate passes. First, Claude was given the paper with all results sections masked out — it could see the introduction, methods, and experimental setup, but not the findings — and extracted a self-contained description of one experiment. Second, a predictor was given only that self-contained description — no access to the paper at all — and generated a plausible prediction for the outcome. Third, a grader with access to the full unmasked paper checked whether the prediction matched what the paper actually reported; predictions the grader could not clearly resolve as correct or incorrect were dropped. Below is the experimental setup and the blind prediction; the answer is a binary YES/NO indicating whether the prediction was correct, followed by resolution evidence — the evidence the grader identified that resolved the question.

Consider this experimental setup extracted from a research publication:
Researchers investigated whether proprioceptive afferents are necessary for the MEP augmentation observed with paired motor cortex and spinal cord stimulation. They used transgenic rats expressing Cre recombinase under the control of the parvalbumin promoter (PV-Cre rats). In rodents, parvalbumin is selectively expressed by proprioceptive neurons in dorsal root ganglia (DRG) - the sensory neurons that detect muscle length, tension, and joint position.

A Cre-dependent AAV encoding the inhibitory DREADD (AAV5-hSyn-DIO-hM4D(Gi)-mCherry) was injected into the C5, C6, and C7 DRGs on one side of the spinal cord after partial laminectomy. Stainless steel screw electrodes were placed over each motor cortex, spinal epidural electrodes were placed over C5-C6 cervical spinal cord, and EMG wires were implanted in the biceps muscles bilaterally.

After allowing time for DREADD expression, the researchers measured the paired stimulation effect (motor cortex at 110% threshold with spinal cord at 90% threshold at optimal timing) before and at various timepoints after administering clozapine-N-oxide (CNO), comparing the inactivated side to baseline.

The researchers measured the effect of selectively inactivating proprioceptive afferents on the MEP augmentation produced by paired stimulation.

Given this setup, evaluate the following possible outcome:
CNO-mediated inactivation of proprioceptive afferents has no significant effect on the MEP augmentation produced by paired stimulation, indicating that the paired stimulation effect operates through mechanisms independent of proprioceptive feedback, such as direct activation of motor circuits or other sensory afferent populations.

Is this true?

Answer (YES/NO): NO